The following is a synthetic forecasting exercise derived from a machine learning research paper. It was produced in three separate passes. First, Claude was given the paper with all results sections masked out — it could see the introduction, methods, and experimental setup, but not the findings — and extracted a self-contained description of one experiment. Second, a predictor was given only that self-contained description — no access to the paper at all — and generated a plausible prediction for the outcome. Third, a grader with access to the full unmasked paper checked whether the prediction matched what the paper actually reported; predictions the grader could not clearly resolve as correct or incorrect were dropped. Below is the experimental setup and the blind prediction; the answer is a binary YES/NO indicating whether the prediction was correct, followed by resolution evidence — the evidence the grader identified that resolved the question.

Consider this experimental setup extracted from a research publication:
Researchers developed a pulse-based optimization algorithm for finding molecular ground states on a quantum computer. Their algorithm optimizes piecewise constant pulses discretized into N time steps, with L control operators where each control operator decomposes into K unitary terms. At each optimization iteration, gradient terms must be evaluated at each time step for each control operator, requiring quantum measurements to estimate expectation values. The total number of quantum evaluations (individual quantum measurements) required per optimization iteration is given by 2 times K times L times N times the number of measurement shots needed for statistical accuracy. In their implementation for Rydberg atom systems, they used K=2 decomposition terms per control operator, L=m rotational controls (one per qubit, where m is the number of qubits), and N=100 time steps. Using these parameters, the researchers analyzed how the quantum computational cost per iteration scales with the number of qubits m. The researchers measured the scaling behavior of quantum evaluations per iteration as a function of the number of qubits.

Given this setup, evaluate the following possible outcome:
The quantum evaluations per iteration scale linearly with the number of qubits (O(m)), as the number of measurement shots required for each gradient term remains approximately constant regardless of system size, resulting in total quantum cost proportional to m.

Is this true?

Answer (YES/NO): YES